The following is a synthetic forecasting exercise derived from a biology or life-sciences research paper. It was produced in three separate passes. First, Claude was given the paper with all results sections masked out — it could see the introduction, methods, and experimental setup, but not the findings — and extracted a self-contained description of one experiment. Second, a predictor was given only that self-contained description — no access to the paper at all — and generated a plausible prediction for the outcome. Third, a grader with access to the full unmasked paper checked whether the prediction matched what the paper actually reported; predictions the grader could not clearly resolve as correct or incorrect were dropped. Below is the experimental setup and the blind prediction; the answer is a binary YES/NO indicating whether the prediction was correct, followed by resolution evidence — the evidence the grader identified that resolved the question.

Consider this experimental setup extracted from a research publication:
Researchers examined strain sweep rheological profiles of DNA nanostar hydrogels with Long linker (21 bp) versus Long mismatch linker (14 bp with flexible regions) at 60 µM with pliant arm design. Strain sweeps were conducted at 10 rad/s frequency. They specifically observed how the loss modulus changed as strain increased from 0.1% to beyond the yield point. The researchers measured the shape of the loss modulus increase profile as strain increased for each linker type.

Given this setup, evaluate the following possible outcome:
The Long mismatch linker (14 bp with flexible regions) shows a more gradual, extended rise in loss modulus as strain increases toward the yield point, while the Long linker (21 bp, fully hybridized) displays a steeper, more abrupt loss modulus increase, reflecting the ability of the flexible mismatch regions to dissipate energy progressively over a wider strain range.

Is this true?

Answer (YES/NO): YES